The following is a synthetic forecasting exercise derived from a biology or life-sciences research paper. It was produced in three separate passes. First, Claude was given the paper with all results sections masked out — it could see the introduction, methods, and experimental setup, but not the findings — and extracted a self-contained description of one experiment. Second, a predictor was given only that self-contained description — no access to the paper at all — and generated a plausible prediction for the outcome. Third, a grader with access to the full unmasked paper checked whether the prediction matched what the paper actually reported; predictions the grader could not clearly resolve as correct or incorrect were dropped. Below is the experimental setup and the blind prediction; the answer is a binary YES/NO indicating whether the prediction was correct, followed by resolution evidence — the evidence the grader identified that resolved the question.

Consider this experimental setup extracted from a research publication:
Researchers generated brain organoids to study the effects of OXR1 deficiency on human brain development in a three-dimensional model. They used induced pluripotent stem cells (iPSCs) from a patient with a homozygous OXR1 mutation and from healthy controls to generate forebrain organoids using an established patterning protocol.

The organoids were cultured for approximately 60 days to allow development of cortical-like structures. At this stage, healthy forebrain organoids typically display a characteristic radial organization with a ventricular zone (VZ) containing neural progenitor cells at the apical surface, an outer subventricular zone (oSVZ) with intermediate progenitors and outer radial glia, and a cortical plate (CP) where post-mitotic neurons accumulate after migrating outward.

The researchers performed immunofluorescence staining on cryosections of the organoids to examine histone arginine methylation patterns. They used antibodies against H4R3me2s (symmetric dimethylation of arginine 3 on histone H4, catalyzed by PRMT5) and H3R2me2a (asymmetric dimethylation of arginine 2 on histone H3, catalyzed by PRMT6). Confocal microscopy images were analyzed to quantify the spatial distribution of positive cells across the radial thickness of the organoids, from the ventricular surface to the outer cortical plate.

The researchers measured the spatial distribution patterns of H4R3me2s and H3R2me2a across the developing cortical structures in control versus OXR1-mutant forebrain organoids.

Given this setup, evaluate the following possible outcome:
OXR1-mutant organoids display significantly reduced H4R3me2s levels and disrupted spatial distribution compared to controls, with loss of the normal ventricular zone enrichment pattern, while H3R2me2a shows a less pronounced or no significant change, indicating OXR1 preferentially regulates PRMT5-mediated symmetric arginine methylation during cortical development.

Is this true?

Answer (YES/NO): NO